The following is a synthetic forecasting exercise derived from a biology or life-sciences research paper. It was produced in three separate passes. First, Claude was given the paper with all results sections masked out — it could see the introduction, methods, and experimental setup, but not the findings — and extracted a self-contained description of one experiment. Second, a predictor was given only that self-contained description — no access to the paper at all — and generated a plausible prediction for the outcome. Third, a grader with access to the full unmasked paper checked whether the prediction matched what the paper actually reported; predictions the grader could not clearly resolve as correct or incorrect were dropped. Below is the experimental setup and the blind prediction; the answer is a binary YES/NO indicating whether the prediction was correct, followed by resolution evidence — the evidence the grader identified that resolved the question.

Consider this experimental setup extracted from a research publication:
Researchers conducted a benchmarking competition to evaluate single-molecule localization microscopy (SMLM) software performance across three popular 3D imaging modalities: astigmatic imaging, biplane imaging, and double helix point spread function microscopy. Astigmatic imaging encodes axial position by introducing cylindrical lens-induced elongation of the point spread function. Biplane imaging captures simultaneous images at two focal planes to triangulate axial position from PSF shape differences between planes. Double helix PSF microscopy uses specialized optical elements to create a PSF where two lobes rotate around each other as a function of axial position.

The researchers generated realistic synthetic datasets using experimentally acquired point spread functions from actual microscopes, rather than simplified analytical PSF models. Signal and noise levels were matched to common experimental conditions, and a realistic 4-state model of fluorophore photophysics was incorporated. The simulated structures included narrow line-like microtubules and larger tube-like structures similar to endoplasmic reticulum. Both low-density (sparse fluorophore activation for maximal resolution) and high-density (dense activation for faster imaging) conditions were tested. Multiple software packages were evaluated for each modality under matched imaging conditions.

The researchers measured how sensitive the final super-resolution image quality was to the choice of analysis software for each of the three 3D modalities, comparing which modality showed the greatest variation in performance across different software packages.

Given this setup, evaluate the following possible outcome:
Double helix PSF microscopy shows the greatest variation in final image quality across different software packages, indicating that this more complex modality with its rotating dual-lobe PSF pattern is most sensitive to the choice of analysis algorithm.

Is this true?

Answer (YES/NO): NO